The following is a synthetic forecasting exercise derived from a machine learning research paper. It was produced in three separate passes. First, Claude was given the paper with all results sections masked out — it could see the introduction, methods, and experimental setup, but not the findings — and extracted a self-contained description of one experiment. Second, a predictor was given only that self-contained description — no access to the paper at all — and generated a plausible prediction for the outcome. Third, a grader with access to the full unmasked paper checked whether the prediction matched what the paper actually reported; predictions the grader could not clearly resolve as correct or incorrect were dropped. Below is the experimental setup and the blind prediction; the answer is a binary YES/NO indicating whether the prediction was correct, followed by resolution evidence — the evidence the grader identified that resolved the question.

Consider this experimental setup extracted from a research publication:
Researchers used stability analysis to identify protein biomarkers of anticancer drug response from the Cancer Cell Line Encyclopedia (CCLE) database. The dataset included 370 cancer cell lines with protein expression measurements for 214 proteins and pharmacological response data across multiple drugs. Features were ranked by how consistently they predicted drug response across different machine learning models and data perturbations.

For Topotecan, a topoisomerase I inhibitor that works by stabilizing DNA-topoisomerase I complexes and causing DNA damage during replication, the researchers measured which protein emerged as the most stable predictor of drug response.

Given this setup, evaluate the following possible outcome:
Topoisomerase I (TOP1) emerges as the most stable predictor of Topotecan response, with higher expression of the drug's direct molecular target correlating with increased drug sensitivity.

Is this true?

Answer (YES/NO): NO